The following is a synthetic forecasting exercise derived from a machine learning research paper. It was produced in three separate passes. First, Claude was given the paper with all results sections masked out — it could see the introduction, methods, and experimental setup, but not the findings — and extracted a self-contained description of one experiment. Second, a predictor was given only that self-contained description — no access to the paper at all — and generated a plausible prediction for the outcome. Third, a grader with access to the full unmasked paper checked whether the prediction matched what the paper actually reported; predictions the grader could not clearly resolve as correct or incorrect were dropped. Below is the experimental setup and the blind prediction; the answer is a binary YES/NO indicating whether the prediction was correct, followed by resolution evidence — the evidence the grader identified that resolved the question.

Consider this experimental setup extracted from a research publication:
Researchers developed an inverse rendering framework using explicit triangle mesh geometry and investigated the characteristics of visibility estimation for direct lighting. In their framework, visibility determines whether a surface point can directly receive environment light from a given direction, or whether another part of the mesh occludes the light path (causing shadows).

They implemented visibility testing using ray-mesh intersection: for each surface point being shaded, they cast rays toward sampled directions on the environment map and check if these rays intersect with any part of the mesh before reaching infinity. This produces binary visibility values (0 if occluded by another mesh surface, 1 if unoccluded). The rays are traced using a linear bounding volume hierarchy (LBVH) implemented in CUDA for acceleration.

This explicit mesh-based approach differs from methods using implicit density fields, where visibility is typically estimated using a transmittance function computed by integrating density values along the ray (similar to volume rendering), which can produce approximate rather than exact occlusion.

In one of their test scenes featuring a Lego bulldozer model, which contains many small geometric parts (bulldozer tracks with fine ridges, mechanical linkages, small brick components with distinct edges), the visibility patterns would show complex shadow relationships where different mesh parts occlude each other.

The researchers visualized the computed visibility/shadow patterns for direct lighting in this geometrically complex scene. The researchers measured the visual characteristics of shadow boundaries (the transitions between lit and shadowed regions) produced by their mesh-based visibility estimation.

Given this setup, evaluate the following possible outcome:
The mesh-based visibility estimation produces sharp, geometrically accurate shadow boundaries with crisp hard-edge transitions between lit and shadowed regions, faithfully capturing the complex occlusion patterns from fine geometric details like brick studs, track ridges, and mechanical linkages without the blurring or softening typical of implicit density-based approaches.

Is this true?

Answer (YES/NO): YES